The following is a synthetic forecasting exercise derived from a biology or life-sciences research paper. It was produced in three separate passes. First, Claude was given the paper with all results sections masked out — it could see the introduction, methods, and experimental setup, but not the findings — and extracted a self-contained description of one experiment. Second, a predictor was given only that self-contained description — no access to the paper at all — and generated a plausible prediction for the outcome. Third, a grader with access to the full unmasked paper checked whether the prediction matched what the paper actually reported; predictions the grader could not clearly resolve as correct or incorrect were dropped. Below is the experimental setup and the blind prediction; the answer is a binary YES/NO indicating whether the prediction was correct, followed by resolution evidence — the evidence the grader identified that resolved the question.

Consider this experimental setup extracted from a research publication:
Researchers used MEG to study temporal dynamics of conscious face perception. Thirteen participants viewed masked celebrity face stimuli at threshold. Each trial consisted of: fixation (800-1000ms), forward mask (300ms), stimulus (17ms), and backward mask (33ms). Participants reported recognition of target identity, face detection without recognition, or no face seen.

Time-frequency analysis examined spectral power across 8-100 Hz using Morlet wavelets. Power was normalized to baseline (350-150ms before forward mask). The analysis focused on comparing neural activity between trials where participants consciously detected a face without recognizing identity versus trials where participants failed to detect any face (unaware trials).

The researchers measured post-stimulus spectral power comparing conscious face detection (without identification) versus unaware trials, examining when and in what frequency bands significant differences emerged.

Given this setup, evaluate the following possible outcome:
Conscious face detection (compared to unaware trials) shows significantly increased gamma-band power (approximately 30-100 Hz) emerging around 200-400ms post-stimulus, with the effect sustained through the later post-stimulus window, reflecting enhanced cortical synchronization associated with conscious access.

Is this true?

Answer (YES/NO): NO